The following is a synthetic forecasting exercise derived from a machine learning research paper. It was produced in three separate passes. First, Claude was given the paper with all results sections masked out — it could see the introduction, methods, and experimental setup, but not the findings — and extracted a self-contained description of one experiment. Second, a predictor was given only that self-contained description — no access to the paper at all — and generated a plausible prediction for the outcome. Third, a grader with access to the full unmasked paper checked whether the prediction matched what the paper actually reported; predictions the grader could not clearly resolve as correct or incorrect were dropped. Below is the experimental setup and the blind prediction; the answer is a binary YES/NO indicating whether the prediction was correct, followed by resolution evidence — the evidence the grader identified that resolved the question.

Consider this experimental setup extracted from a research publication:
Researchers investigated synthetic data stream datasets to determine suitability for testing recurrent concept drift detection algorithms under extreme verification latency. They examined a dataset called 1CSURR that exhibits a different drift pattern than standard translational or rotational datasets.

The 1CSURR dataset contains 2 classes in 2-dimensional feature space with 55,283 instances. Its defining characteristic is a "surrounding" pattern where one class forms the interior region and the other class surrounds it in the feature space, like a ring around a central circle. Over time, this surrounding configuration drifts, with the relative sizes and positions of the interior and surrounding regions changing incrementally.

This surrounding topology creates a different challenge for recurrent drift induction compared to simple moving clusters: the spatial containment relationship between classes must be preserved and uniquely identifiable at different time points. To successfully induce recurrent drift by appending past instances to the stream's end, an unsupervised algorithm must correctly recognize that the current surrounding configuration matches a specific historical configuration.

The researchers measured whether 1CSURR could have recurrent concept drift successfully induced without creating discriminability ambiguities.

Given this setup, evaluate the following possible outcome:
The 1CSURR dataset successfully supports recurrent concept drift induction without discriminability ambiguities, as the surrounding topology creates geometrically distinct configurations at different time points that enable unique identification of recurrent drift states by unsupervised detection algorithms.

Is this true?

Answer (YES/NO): YES